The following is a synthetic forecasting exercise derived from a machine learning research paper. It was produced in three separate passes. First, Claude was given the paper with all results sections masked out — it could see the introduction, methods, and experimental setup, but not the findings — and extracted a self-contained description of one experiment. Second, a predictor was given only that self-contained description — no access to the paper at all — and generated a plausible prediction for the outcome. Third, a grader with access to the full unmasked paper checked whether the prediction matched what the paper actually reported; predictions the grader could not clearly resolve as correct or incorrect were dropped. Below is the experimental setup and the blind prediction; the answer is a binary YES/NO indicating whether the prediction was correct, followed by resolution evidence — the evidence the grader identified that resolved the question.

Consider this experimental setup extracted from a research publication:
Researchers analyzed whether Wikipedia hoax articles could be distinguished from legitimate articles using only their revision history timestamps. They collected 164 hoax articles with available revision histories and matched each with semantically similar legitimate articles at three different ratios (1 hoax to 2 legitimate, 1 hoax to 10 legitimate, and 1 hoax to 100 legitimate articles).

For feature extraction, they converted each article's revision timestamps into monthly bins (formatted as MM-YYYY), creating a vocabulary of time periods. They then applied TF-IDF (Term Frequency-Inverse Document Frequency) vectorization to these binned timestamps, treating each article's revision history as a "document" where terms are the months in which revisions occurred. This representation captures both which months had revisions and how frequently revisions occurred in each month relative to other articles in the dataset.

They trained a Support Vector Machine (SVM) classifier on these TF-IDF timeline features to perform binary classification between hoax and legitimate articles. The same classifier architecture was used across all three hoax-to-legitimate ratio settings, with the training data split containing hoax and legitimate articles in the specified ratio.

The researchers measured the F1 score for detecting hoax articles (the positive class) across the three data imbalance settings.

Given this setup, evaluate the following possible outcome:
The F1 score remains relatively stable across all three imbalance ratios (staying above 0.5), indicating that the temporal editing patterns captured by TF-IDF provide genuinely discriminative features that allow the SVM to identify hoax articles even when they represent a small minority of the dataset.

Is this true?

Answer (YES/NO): YES